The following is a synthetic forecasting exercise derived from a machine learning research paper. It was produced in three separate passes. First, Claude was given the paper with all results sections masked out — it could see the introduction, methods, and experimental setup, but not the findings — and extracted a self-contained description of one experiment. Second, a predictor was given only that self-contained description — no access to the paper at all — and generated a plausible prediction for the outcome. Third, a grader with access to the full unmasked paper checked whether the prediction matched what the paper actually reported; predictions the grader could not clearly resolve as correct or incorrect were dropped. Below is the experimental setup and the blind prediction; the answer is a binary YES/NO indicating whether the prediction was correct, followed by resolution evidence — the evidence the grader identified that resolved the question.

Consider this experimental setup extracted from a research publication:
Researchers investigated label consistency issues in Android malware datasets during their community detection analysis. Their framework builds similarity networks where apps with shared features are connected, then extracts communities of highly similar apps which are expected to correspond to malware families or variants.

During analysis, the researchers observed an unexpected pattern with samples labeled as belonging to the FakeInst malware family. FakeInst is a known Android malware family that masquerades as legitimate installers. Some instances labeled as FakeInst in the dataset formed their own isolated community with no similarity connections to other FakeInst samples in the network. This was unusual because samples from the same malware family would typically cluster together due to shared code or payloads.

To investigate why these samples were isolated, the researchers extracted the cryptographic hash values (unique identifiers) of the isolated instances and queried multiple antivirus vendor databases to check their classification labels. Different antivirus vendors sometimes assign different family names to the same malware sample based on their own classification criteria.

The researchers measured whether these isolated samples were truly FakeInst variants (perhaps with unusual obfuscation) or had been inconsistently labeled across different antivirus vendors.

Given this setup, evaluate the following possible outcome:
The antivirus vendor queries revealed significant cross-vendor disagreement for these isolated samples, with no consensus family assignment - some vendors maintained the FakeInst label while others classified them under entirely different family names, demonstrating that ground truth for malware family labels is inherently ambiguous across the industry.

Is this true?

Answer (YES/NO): NO